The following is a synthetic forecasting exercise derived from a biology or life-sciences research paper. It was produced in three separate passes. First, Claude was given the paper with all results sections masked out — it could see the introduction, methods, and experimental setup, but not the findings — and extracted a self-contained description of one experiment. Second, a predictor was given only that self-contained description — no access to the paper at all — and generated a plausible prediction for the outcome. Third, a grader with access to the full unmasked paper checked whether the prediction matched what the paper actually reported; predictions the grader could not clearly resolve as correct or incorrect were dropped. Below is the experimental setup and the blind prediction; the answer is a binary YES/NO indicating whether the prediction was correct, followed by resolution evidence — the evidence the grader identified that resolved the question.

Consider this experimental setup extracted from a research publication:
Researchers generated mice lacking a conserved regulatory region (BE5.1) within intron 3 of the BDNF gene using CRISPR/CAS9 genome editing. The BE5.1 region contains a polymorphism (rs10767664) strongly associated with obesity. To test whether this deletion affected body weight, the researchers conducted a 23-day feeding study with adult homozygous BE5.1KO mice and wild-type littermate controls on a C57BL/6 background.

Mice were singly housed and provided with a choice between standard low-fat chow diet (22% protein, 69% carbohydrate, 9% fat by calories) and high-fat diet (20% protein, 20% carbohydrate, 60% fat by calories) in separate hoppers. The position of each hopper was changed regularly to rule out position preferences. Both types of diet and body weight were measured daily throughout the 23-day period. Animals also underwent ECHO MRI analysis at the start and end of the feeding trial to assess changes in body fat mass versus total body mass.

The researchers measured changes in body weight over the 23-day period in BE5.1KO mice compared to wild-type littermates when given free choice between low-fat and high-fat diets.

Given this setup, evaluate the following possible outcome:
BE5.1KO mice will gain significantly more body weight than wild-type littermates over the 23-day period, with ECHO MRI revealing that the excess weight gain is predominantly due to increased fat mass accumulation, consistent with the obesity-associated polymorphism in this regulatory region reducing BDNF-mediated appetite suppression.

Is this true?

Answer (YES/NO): NO